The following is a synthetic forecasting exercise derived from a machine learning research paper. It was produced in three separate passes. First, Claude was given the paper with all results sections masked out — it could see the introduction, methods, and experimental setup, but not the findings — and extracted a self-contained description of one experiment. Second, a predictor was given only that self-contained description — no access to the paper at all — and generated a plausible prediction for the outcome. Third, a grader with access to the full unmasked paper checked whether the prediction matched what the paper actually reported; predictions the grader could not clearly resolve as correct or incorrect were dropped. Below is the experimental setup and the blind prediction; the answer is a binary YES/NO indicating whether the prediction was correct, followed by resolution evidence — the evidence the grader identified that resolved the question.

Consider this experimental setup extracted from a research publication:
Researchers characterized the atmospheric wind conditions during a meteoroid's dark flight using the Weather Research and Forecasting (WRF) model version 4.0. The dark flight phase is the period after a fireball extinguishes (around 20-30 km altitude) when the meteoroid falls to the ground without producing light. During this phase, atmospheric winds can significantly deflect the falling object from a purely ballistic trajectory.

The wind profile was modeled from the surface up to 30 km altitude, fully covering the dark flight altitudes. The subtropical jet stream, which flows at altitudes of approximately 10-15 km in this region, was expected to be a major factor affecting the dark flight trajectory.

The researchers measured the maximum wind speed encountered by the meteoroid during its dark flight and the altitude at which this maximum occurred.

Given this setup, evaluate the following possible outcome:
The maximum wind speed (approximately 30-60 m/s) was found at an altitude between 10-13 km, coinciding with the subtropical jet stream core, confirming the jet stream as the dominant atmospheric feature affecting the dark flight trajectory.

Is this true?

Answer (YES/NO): NO